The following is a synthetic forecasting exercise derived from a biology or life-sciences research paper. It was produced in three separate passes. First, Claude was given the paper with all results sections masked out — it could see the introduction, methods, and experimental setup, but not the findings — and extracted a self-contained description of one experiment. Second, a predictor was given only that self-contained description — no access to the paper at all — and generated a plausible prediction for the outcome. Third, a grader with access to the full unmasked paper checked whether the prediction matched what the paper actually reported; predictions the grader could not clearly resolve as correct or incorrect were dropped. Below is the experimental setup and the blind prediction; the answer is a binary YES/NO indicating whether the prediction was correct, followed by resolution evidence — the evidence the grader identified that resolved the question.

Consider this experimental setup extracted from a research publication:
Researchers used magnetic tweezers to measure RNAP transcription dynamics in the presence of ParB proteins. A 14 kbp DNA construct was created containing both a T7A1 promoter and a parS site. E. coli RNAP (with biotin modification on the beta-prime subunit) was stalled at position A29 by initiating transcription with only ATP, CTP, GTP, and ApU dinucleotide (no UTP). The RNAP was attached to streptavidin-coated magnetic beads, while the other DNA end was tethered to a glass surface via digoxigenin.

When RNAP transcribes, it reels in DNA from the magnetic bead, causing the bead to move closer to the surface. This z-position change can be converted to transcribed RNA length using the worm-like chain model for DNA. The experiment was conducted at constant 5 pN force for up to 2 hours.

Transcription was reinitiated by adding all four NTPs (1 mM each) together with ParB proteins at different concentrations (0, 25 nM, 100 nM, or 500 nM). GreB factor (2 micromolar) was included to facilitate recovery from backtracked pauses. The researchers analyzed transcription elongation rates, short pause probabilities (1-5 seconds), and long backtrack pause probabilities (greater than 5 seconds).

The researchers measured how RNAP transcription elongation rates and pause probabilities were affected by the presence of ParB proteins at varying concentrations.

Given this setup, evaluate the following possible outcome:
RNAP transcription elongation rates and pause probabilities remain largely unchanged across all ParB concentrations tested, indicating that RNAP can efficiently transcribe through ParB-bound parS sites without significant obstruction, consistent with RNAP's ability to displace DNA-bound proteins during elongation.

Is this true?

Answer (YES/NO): NO